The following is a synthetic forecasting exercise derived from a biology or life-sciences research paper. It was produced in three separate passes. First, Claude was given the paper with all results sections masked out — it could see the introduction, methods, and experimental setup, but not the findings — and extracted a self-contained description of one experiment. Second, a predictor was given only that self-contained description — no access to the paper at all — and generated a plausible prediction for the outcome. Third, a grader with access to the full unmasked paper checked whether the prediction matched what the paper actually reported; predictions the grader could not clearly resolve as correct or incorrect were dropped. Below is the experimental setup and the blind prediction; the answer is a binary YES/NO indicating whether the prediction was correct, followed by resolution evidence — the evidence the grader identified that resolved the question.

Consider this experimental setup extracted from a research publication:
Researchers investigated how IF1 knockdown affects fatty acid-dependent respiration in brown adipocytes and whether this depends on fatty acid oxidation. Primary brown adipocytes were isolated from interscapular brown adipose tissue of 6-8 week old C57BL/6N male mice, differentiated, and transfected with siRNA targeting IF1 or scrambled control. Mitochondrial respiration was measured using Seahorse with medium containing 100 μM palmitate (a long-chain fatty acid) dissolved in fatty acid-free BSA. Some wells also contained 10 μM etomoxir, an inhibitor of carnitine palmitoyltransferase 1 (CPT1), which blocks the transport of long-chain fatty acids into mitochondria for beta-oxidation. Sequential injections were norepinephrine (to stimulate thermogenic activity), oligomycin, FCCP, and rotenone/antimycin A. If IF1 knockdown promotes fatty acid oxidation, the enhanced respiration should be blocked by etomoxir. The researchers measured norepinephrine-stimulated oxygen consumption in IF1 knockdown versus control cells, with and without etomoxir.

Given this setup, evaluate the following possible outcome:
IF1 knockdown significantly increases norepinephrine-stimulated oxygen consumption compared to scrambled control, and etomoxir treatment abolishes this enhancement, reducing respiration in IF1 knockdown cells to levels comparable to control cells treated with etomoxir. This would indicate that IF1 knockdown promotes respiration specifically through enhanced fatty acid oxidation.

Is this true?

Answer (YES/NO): NO